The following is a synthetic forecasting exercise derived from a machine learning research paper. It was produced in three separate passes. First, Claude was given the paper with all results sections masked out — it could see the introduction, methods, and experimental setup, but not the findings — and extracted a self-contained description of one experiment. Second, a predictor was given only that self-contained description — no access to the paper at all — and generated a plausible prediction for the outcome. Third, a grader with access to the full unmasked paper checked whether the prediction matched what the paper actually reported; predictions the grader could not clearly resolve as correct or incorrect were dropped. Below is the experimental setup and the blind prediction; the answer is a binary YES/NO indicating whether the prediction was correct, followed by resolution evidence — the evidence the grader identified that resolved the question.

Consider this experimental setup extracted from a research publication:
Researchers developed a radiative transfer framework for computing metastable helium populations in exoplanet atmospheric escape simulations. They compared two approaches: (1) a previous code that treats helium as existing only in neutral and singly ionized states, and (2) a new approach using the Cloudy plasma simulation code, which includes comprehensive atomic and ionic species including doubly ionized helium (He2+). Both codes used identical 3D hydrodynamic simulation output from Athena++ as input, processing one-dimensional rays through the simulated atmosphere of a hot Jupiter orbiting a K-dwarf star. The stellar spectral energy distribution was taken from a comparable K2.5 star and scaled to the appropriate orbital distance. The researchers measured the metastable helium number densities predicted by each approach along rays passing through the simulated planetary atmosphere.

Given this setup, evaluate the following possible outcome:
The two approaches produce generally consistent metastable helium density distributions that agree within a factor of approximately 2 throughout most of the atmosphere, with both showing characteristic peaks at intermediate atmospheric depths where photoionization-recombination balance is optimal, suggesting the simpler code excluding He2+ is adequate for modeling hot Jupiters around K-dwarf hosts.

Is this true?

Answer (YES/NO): NO